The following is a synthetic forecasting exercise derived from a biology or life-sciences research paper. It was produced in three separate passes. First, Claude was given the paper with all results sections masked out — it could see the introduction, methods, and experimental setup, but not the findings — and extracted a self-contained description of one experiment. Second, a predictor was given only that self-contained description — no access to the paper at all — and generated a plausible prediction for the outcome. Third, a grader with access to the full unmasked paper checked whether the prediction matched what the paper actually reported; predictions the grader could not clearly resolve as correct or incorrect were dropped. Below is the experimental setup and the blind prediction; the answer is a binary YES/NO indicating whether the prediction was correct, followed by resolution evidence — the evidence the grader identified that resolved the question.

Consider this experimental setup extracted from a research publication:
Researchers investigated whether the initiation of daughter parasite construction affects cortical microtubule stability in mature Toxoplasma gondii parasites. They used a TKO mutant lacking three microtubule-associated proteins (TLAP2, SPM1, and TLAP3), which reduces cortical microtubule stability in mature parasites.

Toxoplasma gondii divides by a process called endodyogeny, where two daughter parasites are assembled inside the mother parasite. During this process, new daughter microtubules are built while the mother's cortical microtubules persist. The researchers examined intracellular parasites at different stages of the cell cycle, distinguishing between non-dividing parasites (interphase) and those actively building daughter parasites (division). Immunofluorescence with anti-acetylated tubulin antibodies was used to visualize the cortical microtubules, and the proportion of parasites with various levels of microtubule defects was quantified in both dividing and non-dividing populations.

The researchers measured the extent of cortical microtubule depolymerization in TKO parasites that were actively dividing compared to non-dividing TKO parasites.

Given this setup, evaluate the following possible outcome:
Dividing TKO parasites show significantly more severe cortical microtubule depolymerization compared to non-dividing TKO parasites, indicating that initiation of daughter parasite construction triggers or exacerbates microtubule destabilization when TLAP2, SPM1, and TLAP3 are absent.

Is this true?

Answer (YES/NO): YES